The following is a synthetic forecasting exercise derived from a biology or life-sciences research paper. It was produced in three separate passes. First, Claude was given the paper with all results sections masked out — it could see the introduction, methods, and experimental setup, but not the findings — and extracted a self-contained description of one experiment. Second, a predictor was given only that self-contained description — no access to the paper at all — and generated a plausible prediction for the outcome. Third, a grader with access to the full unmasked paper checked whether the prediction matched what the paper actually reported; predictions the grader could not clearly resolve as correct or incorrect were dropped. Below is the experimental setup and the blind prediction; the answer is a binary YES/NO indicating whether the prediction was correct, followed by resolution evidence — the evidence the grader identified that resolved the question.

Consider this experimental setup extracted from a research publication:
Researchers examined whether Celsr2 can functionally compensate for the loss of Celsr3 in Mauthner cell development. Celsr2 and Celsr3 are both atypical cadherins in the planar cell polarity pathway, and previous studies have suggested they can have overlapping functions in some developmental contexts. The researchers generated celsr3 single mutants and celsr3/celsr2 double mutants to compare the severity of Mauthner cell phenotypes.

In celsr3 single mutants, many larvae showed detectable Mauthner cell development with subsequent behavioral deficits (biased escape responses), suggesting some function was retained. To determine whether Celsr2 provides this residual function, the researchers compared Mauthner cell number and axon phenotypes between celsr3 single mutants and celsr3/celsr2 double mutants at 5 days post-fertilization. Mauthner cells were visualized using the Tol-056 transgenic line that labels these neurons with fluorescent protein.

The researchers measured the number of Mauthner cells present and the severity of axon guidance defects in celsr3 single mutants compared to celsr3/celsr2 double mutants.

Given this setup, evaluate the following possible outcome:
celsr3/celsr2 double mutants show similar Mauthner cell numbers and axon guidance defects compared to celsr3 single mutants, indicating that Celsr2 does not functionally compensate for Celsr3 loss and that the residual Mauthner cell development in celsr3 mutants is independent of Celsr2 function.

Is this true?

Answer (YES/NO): NO